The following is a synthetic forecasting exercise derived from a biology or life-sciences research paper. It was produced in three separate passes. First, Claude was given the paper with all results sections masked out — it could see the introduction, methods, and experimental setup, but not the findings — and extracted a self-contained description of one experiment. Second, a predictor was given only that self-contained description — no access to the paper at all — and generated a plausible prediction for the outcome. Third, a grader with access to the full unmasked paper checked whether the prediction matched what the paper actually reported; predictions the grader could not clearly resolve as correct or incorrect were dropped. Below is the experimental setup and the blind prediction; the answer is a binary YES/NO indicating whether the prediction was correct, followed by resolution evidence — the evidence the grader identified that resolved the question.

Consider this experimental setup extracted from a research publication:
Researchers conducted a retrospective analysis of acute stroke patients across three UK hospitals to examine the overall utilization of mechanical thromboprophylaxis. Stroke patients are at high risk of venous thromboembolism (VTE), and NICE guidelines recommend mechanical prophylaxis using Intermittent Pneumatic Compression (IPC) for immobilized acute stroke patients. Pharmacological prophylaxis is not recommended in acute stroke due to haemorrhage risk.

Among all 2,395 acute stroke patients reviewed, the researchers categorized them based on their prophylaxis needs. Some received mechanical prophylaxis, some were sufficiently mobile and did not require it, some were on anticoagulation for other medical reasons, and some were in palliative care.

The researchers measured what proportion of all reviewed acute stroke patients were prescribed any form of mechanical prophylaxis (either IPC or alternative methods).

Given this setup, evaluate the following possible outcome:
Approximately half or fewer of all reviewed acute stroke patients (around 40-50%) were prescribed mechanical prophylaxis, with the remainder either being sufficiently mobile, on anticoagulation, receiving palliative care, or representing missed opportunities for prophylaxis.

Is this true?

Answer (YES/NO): NO